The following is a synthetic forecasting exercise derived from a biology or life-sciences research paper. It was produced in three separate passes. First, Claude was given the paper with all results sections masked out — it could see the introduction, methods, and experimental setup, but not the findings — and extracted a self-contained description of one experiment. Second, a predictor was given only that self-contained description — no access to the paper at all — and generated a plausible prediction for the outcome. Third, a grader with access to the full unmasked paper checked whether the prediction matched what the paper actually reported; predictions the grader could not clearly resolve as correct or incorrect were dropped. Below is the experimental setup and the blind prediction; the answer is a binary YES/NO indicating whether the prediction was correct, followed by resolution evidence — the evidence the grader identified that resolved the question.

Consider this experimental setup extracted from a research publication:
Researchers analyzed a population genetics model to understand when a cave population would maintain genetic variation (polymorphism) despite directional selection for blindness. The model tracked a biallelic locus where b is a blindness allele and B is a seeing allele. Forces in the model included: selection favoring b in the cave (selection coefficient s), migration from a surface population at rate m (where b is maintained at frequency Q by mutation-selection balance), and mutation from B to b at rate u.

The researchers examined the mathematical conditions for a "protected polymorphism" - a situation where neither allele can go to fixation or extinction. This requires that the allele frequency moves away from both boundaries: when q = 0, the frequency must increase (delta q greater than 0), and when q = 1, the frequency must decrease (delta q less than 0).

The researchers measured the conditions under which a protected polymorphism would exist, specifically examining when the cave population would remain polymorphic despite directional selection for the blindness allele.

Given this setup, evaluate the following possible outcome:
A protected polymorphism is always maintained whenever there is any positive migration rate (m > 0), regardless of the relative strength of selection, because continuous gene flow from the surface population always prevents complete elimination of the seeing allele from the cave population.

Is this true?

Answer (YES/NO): YES